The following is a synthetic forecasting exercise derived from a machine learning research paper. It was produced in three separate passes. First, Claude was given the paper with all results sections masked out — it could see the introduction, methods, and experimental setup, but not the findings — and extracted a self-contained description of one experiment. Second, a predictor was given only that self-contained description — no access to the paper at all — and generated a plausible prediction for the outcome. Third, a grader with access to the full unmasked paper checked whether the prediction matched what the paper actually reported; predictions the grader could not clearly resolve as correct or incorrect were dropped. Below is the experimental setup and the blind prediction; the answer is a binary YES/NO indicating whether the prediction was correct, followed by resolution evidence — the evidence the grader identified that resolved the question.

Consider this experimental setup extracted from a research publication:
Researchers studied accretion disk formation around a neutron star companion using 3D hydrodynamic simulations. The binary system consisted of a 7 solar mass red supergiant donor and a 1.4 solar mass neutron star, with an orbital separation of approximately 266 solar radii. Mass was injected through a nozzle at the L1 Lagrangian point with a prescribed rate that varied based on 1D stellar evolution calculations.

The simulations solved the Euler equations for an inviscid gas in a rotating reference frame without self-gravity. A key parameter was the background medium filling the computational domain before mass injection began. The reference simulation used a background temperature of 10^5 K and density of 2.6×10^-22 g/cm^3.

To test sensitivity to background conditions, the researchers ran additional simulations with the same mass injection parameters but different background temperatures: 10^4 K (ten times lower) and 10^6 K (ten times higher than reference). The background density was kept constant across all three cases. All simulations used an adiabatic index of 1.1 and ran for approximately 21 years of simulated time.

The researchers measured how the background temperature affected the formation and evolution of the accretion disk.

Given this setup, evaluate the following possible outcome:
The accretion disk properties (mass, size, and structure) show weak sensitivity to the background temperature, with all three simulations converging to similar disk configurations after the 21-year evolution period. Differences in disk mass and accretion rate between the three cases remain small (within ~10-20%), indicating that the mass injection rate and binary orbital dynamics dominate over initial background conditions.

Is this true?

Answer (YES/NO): NO